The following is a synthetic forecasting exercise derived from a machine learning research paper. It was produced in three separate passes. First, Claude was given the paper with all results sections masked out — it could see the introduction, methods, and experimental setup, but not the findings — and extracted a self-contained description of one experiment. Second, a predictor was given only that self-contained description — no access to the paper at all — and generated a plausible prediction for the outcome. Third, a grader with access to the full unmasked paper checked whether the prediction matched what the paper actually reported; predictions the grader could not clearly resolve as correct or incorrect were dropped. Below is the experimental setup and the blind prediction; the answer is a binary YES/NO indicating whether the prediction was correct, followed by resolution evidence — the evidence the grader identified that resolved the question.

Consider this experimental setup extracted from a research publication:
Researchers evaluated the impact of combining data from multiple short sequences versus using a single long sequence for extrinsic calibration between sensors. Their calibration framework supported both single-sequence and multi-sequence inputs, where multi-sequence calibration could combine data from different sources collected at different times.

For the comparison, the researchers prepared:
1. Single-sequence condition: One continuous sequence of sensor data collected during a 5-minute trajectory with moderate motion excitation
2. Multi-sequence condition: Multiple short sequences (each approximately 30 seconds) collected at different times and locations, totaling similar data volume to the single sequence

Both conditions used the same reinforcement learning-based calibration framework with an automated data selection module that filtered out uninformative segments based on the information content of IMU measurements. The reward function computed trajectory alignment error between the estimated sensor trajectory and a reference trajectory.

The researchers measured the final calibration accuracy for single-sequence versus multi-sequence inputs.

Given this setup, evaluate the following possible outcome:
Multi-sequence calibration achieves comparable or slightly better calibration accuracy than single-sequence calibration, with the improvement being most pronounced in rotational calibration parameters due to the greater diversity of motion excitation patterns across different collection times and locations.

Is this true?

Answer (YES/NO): NO